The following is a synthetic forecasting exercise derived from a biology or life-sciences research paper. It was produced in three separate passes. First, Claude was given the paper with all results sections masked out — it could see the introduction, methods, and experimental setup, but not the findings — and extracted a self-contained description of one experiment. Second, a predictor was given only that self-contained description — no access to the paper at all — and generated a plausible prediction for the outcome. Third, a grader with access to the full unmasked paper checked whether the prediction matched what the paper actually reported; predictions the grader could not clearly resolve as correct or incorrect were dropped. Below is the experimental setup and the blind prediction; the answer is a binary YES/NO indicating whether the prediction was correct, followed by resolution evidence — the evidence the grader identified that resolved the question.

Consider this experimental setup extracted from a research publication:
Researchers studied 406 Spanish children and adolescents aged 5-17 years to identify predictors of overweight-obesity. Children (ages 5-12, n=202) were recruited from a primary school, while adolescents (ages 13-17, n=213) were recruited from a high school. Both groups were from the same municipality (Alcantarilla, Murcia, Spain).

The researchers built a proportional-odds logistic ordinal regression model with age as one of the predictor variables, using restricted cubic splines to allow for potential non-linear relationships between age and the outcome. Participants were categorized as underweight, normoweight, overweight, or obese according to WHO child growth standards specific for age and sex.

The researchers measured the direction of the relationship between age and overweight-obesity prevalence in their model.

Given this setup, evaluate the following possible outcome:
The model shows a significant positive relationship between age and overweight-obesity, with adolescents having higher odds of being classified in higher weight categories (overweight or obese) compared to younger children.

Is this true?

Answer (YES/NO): NO